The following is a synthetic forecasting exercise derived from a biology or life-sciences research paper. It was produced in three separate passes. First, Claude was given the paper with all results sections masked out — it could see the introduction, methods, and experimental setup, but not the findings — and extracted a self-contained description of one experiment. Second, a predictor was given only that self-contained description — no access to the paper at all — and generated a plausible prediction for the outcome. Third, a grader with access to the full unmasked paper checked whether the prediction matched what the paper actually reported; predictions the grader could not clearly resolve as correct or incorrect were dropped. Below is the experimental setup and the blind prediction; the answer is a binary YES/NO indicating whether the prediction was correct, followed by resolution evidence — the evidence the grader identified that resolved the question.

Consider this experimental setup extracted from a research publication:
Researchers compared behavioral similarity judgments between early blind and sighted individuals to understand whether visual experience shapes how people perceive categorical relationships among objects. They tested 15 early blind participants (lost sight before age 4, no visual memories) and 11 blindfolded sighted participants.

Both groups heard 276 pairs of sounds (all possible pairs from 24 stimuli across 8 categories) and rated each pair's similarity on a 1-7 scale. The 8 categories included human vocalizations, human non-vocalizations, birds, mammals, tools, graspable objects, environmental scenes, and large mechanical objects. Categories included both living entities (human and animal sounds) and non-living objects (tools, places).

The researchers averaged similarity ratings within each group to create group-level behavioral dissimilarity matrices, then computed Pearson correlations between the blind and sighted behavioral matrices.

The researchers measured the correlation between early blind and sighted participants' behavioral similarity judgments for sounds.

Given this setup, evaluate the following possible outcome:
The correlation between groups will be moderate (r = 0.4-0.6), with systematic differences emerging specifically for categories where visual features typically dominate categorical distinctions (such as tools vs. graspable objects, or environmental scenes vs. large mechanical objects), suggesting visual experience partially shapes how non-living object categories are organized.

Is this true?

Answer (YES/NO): NO